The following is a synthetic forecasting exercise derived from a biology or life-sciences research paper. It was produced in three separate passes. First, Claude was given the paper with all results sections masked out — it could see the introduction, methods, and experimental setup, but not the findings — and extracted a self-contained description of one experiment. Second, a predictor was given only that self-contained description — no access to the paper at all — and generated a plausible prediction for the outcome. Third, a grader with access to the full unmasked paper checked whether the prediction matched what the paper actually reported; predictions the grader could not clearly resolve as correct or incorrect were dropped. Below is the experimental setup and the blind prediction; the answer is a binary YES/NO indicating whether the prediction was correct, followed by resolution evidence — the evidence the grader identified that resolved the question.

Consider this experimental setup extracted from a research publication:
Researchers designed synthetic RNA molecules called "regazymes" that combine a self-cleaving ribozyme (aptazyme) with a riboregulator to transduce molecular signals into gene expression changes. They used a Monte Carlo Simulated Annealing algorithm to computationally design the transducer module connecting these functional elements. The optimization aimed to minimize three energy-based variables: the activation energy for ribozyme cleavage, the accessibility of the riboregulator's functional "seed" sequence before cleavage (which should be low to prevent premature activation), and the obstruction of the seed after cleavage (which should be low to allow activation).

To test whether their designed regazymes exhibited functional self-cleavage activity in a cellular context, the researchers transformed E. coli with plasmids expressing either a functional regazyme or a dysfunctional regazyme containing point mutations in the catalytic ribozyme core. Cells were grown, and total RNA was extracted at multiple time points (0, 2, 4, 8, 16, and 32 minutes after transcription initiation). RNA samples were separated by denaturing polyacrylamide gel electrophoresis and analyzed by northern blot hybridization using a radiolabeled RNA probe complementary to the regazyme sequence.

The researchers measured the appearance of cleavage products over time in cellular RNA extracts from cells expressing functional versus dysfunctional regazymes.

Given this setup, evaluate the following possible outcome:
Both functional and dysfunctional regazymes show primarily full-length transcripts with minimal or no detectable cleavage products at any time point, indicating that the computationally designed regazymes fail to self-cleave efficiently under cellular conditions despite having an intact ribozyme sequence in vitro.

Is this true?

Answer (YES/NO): NO